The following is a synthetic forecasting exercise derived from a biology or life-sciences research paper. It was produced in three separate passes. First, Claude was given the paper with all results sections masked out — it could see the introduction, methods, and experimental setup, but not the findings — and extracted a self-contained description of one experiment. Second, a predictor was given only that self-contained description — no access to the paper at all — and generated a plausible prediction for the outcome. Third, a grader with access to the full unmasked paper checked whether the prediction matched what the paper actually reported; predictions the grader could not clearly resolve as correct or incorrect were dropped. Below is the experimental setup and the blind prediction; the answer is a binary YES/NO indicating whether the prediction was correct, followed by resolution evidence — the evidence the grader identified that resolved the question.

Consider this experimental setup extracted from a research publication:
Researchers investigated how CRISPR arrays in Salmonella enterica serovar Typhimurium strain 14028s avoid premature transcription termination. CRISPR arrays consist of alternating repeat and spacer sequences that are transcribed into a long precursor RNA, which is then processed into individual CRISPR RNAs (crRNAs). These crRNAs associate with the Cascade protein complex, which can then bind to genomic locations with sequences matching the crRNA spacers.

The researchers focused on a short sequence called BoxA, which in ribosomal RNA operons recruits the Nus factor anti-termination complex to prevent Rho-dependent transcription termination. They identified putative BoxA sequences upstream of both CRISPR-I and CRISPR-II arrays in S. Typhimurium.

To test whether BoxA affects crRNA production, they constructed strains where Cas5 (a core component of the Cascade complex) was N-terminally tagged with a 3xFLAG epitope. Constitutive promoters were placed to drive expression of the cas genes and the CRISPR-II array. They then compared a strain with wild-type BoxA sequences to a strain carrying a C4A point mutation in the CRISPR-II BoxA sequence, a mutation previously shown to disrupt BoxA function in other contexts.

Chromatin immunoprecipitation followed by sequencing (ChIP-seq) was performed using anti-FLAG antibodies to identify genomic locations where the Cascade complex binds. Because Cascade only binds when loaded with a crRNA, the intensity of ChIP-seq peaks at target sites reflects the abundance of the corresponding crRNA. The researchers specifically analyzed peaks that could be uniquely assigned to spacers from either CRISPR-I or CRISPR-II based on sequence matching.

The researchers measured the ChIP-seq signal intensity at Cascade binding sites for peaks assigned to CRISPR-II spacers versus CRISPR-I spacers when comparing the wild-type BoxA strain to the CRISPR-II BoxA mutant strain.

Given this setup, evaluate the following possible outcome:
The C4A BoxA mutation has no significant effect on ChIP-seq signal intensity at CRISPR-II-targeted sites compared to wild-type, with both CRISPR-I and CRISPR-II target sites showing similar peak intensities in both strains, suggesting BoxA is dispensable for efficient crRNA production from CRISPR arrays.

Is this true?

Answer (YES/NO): NO